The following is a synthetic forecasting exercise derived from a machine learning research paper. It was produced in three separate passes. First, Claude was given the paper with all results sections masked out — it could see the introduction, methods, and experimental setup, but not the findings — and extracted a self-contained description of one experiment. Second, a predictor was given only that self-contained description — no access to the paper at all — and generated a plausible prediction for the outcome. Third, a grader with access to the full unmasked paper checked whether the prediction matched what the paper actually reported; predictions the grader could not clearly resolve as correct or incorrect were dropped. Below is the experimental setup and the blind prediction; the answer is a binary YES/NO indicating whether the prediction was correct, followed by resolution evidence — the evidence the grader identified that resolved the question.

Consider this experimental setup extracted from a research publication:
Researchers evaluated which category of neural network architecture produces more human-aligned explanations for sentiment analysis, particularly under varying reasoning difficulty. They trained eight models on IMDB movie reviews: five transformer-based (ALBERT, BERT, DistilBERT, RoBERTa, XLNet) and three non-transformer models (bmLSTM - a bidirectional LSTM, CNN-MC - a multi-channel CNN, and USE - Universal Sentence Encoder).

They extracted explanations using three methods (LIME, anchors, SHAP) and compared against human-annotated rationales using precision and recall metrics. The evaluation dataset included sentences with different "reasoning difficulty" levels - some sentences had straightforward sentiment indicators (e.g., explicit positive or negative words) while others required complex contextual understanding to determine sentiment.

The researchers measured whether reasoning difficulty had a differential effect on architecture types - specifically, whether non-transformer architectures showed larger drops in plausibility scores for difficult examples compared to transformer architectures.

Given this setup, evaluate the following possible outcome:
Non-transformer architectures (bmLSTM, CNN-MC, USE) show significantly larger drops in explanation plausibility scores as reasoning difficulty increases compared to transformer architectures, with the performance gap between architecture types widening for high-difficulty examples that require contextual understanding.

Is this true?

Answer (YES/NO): YES